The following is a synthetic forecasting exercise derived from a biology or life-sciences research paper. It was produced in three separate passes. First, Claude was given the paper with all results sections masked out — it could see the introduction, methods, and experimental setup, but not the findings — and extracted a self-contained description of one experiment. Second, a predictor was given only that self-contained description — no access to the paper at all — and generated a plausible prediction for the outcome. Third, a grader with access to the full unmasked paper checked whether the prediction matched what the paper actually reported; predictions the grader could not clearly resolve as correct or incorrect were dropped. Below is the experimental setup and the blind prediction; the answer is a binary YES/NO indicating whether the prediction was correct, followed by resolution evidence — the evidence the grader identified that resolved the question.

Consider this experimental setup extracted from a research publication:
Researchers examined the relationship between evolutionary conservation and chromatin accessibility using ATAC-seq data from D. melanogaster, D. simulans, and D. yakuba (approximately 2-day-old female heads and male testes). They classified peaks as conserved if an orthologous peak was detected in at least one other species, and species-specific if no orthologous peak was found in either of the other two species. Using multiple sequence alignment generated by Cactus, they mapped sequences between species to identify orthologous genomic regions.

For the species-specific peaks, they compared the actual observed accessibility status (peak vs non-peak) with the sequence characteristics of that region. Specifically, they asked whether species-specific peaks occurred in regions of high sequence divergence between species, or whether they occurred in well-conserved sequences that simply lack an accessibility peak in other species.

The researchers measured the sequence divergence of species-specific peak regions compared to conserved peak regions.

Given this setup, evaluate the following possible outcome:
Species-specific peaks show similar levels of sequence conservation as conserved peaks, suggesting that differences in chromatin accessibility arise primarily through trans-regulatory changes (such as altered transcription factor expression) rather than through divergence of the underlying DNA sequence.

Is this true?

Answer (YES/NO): YES